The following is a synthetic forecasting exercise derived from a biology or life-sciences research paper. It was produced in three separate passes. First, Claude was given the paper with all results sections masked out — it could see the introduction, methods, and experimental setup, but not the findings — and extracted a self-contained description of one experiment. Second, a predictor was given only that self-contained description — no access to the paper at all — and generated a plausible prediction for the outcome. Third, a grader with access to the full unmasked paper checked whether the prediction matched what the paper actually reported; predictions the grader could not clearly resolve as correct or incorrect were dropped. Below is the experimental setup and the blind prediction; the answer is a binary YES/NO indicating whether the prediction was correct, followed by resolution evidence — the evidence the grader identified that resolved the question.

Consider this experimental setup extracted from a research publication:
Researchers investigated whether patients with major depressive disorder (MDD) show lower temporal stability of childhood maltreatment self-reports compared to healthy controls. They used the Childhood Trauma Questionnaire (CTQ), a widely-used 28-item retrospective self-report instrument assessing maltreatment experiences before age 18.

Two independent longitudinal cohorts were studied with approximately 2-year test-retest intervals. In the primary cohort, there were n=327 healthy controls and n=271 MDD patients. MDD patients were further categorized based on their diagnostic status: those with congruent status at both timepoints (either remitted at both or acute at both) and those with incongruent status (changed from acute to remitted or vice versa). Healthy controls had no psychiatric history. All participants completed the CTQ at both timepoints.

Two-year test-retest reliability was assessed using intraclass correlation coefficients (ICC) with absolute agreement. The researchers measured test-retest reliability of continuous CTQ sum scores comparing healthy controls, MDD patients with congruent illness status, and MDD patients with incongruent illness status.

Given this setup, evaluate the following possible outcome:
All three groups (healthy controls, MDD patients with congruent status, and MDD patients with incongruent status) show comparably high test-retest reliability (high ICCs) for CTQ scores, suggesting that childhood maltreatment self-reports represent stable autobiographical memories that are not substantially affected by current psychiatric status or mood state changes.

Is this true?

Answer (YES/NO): YES